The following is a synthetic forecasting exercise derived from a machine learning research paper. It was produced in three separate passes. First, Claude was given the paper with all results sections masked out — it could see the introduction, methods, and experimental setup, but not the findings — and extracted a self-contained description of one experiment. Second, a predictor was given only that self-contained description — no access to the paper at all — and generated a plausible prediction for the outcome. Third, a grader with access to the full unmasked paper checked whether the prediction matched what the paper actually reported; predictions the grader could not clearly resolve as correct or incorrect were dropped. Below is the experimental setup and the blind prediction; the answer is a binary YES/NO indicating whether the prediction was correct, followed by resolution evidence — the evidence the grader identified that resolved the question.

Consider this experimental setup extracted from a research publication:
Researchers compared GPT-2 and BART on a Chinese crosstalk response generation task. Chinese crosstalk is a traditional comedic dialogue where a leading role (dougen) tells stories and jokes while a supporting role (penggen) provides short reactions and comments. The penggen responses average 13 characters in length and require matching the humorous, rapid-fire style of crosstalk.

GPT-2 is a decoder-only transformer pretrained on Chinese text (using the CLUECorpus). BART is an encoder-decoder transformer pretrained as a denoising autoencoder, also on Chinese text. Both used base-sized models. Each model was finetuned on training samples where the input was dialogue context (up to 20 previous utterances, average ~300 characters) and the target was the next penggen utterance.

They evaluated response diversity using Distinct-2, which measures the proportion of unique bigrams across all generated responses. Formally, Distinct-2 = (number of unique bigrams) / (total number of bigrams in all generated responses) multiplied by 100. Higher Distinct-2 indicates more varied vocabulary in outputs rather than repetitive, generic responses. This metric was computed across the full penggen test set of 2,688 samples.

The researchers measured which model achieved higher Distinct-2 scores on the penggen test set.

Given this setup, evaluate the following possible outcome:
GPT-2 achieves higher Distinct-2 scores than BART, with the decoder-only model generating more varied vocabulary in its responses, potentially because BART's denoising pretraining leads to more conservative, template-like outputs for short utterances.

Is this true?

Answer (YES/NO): NO